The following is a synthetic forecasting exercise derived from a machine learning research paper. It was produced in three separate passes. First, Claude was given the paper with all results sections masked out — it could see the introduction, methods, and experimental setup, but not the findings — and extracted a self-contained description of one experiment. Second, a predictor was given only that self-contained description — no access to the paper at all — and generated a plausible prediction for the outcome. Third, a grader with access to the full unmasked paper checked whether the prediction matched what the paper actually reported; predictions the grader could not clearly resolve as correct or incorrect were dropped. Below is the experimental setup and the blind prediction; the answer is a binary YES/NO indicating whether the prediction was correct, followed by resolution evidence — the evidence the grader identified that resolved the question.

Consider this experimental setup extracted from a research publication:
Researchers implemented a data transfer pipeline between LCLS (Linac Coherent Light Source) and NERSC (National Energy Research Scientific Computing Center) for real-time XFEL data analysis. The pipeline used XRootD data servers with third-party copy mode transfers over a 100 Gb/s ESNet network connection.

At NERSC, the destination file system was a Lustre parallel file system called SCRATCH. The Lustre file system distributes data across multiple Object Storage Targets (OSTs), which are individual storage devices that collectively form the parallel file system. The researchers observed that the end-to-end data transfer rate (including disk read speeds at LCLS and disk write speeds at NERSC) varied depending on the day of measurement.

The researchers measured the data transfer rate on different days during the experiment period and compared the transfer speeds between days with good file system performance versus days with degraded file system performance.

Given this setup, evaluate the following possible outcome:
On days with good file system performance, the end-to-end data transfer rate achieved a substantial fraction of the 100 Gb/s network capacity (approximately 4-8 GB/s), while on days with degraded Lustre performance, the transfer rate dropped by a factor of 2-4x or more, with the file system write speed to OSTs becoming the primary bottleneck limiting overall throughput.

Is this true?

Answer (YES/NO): NO